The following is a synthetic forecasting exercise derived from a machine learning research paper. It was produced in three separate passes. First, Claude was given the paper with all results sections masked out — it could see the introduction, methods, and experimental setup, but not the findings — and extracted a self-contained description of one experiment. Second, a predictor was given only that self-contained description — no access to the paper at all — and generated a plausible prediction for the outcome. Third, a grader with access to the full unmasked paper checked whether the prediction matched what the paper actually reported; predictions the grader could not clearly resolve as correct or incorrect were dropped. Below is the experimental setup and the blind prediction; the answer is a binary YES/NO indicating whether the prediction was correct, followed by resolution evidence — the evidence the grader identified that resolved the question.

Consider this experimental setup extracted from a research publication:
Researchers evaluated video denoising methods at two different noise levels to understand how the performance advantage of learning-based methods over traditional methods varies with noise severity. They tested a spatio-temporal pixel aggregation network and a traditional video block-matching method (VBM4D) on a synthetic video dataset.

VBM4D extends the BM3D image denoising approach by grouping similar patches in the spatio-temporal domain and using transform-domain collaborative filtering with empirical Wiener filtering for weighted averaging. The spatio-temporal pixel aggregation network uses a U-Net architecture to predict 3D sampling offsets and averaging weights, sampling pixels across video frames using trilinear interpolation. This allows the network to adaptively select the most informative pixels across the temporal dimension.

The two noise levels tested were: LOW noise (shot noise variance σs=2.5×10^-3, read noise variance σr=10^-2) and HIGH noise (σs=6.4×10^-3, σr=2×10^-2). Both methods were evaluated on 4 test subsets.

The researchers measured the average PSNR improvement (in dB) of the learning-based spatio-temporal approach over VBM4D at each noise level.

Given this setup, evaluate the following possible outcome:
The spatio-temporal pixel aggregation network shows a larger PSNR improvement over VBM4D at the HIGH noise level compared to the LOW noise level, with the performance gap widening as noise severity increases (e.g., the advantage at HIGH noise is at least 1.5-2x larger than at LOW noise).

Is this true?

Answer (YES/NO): NO